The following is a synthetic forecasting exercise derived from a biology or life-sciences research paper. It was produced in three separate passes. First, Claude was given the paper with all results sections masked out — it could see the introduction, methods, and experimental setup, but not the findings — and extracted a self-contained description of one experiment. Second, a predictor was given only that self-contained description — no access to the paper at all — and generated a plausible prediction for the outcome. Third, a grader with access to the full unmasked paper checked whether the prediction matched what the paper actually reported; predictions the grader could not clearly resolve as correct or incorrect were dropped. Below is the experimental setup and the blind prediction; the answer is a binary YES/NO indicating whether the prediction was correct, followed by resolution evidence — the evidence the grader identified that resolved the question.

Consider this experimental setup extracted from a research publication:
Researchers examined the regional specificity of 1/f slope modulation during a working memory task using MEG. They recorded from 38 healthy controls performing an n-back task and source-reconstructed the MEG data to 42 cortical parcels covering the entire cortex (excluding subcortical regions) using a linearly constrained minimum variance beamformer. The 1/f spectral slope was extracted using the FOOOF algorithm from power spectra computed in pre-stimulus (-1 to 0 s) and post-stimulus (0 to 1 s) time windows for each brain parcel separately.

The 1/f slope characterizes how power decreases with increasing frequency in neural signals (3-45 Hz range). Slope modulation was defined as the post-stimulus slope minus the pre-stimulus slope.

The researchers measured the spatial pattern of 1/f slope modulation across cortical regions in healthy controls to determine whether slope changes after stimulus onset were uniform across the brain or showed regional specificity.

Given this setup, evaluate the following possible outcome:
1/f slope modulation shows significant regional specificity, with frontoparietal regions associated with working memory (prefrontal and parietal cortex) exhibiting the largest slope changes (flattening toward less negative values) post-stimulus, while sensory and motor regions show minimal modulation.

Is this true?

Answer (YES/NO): NO